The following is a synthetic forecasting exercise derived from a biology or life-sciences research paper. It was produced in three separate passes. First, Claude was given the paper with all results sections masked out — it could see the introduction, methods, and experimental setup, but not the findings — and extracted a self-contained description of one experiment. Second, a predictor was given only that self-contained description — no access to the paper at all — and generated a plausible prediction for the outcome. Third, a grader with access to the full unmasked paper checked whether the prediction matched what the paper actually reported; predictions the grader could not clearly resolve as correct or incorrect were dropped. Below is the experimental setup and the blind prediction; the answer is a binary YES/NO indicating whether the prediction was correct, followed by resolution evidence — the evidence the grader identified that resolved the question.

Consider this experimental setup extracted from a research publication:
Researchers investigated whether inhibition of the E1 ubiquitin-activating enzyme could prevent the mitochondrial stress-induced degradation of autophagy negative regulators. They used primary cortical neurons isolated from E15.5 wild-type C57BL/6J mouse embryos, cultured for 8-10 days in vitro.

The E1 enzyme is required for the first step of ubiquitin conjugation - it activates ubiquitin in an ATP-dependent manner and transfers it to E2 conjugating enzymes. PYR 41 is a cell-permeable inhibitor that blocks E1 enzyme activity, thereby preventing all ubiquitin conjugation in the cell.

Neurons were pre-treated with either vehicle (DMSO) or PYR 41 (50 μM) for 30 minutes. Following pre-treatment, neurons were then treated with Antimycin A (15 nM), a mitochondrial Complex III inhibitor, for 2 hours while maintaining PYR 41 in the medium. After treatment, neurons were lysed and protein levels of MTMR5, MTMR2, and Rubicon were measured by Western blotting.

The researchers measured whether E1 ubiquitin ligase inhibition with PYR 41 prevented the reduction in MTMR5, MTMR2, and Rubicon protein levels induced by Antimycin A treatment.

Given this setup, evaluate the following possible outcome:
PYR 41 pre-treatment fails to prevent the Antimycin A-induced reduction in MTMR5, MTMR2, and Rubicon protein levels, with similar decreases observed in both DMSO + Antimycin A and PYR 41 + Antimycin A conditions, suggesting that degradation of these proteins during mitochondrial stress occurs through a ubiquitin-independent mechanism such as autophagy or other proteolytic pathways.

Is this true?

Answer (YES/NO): NO